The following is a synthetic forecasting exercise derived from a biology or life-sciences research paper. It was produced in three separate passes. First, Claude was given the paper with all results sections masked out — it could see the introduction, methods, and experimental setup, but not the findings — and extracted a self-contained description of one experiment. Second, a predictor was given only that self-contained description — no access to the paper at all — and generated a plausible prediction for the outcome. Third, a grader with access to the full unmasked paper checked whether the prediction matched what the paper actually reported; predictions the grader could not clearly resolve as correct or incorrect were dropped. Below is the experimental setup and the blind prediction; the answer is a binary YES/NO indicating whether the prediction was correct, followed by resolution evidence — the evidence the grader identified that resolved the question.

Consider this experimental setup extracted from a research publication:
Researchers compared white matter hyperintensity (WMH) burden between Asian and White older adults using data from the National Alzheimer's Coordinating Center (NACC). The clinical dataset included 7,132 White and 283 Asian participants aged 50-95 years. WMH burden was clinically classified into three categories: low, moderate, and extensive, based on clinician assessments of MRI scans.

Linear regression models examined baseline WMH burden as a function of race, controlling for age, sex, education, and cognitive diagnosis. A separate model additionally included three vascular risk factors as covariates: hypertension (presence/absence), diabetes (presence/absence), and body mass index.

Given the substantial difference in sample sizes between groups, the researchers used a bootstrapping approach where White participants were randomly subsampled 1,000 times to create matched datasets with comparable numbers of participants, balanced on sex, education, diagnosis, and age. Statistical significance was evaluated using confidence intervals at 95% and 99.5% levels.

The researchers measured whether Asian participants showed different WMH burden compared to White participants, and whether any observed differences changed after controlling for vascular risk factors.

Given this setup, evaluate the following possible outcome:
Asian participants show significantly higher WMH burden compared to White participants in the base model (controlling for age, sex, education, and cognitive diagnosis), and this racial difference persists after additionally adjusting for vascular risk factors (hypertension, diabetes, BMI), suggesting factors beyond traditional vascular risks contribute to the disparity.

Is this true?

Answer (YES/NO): NO